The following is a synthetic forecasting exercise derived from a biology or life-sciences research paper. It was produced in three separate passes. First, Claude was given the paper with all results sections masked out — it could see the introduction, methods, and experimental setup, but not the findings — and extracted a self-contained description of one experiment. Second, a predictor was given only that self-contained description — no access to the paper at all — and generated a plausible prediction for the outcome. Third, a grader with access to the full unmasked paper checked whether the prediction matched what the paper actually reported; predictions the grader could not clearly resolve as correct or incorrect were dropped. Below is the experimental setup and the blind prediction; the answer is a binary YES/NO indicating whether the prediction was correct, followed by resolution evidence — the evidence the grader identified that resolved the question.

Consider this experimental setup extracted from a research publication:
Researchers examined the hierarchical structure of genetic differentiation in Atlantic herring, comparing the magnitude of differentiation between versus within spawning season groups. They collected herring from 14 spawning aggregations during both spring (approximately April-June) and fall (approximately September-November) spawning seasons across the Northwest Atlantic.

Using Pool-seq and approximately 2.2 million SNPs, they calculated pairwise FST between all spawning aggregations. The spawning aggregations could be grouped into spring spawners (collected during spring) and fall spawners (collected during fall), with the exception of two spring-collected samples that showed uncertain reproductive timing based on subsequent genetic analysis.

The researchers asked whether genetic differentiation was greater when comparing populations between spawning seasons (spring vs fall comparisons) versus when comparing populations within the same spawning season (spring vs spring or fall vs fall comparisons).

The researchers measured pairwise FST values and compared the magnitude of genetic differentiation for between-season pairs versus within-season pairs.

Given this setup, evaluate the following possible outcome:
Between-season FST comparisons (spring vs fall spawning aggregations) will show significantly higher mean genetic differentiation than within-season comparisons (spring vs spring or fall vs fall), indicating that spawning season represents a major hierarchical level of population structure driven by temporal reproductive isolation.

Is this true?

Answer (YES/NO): YES